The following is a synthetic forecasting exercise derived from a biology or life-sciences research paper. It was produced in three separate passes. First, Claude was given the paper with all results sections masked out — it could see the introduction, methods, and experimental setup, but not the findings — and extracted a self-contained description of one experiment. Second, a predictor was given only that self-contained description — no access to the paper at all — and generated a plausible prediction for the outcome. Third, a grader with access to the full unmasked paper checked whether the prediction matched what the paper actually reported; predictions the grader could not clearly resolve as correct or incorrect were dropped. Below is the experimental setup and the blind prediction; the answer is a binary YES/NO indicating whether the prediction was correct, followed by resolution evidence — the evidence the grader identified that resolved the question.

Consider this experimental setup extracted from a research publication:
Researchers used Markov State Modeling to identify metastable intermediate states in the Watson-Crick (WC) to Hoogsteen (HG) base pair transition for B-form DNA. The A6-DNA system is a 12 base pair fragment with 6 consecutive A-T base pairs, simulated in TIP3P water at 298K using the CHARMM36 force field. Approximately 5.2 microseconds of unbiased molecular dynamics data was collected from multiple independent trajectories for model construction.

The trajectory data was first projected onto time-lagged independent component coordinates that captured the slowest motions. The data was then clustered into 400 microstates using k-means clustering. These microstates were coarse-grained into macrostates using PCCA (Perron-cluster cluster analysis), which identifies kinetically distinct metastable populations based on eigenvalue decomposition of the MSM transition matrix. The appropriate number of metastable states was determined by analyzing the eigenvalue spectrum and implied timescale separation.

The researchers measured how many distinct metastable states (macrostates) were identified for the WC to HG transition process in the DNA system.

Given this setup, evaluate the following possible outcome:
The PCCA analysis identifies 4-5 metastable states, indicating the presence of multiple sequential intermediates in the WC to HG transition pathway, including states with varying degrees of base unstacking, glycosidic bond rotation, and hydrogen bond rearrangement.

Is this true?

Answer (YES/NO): YES